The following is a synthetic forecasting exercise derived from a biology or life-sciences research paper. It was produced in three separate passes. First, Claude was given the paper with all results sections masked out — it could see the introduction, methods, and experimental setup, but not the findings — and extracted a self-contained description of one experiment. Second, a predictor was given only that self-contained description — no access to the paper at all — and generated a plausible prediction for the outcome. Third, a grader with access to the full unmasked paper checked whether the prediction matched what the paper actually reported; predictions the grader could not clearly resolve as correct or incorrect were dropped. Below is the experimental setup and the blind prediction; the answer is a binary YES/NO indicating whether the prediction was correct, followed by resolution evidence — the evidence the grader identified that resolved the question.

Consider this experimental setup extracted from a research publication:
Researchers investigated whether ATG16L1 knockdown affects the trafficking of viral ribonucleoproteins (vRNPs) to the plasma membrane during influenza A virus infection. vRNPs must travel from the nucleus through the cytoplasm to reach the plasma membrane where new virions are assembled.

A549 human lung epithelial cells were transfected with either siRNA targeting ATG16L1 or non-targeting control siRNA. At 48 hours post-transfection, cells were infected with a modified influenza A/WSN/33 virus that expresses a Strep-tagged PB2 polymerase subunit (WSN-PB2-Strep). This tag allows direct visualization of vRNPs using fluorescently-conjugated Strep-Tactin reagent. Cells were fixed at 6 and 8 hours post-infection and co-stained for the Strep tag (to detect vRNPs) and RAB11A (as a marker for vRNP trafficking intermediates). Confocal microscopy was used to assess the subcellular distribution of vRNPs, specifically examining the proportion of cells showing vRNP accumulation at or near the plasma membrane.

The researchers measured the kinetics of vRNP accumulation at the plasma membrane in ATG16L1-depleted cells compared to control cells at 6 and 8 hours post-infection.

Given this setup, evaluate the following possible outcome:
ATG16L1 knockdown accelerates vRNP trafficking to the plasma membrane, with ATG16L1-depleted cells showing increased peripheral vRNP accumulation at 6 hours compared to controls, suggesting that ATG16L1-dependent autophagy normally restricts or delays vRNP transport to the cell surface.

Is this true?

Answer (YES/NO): NO